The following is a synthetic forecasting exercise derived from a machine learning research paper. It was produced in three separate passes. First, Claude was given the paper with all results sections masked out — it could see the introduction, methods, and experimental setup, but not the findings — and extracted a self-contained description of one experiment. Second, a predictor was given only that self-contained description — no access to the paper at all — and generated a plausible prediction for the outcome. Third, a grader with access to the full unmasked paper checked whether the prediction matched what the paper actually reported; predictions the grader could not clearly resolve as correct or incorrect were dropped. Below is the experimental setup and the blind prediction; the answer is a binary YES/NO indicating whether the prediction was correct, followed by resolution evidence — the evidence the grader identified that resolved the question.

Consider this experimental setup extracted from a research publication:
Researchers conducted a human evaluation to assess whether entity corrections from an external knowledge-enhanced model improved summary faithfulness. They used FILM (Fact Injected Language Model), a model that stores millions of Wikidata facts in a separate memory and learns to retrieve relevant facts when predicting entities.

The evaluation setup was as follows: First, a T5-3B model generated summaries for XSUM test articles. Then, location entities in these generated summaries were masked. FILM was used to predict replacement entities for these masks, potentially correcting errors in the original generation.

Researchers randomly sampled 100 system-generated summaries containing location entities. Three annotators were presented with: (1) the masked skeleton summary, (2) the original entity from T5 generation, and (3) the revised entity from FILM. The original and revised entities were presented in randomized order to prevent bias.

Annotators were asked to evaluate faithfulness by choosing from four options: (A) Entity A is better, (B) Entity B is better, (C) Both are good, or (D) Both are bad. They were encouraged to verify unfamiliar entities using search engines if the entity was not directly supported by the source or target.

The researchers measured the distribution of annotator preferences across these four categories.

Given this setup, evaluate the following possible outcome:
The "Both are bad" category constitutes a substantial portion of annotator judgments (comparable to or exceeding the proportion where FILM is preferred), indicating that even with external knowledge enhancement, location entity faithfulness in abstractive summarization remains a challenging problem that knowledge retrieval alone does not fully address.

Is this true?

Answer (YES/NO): YES